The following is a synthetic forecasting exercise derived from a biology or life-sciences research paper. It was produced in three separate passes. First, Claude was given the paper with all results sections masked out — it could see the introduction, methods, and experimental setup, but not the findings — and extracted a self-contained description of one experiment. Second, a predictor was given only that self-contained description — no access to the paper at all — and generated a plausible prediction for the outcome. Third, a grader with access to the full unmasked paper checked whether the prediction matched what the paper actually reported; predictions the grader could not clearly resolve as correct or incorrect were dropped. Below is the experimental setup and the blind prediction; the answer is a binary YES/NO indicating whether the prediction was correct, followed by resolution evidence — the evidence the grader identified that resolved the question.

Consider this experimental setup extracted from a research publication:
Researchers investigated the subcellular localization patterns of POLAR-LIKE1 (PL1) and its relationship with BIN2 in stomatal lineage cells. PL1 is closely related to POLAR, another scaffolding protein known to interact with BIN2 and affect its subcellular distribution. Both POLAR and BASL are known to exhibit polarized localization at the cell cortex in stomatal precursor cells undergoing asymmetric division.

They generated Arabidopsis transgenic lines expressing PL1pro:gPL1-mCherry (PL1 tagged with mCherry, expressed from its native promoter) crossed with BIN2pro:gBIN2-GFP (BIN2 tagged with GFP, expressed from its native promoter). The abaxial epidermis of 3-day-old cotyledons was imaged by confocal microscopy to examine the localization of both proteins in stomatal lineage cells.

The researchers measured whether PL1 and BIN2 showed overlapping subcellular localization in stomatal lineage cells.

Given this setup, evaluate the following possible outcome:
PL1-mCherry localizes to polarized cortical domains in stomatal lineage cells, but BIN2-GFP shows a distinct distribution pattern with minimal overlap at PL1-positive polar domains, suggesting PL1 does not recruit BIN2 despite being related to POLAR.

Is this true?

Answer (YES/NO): NO